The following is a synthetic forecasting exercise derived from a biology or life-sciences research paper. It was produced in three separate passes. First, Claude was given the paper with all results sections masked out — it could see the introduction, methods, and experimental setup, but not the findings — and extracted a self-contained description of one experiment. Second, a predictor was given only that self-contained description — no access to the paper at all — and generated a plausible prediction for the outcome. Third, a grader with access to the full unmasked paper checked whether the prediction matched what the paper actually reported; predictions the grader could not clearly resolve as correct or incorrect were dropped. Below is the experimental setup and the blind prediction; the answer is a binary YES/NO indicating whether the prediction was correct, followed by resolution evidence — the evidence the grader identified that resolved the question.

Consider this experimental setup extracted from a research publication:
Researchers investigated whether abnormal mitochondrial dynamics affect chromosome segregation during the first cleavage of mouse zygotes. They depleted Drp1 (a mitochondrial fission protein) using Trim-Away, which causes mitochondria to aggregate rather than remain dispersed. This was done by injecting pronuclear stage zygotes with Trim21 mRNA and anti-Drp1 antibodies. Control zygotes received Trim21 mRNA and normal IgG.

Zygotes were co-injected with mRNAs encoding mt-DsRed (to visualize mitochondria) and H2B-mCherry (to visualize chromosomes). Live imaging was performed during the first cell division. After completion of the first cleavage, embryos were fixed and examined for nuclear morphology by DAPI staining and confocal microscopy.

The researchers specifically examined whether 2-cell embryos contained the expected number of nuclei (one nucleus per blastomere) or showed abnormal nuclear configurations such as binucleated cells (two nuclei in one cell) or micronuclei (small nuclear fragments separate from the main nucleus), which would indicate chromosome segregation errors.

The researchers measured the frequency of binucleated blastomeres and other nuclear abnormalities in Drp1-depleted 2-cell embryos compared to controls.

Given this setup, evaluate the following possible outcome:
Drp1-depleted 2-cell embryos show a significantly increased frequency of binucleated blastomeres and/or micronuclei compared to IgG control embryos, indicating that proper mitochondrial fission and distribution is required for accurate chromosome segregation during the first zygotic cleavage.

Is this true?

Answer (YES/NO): YES